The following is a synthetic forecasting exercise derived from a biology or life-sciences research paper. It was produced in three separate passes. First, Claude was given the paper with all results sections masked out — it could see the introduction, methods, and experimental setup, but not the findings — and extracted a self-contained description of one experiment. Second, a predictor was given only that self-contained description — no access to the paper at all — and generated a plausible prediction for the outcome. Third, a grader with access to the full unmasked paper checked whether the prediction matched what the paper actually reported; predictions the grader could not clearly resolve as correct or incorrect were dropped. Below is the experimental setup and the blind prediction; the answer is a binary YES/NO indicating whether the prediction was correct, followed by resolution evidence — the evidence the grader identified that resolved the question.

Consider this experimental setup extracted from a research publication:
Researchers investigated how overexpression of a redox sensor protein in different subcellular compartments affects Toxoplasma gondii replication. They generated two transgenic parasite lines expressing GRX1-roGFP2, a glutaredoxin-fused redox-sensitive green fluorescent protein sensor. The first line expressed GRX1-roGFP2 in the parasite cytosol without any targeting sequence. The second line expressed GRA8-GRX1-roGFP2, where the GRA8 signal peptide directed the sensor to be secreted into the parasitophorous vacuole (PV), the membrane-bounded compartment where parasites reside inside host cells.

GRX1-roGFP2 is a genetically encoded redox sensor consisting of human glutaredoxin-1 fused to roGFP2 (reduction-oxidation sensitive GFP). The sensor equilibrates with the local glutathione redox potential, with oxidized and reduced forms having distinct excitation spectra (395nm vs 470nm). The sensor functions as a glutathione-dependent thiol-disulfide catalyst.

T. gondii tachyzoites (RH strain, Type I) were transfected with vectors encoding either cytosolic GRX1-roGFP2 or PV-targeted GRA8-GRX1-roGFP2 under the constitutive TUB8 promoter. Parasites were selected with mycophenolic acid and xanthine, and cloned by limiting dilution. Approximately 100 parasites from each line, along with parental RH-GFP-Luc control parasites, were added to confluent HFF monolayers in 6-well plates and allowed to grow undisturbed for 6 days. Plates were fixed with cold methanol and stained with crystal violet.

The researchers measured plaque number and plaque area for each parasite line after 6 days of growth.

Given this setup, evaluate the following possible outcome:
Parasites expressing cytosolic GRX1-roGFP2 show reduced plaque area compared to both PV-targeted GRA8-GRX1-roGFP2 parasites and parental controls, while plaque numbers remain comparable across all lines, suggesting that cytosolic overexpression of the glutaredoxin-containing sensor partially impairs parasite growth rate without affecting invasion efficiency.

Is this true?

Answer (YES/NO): NO